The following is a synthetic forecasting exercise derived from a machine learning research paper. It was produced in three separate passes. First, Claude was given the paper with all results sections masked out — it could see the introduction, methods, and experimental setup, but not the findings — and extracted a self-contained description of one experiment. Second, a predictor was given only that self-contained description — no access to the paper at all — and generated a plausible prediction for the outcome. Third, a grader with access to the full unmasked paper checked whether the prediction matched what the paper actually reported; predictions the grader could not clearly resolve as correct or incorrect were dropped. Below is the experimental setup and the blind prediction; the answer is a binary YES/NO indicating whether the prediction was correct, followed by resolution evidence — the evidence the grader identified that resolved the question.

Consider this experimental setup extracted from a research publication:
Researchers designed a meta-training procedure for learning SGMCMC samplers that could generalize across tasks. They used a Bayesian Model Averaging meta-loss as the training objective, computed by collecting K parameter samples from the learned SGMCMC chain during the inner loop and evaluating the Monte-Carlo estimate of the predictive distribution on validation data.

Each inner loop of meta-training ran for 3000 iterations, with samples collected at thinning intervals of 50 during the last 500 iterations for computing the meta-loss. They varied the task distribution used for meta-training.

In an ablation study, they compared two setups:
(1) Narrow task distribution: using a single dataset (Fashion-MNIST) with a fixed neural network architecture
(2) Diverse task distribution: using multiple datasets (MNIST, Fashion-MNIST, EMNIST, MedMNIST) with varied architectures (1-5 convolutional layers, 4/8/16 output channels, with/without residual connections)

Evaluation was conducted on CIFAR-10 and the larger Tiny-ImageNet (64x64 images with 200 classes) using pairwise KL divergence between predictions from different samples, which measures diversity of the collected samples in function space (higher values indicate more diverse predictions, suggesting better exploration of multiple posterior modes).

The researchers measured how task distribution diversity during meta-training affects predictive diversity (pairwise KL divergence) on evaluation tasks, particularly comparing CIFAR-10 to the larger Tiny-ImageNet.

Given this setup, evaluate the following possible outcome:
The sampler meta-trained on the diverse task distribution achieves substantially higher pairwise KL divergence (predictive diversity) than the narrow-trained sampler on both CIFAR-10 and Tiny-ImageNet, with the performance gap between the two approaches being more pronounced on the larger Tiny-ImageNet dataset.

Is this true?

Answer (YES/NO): NO